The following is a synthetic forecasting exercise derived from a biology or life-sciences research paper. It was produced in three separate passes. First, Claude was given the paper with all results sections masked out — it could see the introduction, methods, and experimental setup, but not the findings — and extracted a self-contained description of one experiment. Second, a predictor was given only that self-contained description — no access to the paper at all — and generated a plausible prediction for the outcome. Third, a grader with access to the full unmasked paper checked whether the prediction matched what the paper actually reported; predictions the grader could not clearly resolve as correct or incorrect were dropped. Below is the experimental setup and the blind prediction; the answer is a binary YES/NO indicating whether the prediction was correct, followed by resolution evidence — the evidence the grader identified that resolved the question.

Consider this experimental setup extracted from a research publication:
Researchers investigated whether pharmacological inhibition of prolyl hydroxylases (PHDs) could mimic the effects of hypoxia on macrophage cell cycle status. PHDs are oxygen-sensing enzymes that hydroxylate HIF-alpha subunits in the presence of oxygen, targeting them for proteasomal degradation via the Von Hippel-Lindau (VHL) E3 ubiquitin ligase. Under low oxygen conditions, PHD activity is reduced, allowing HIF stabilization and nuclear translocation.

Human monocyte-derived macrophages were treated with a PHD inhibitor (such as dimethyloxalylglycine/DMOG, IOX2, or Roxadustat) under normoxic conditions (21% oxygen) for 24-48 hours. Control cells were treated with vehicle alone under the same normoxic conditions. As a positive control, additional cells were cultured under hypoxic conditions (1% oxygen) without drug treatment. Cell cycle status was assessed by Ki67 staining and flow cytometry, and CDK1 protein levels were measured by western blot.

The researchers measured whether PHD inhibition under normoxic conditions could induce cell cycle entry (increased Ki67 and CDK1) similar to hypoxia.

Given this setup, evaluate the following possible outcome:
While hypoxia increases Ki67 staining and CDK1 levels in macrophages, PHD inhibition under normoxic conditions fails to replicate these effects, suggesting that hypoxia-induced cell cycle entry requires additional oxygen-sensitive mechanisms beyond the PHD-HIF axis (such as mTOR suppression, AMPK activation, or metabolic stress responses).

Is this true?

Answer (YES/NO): NO